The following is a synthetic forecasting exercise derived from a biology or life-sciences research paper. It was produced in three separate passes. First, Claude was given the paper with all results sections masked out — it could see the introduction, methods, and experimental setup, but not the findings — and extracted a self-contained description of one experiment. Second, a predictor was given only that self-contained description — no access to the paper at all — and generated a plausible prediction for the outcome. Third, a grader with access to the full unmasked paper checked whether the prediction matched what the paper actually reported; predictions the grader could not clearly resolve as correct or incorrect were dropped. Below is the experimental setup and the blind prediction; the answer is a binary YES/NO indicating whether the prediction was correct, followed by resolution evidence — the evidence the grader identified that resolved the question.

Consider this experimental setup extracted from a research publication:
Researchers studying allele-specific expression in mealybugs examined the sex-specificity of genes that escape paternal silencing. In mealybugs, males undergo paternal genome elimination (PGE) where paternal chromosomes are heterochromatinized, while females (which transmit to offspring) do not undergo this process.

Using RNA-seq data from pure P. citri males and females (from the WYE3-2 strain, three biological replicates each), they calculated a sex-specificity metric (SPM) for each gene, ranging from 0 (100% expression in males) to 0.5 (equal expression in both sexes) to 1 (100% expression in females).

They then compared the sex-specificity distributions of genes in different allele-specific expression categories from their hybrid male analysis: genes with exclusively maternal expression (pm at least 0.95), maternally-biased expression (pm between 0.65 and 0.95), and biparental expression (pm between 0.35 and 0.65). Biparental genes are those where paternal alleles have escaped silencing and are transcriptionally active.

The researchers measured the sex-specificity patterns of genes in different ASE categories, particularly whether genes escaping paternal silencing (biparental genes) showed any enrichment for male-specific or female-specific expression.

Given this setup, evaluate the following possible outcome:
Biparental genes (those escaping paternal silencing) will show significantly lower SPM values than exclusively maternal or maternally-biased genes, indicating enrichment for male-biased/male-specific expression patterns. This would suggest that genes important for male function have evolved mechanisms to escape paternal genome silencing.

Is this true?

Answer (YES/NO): NO